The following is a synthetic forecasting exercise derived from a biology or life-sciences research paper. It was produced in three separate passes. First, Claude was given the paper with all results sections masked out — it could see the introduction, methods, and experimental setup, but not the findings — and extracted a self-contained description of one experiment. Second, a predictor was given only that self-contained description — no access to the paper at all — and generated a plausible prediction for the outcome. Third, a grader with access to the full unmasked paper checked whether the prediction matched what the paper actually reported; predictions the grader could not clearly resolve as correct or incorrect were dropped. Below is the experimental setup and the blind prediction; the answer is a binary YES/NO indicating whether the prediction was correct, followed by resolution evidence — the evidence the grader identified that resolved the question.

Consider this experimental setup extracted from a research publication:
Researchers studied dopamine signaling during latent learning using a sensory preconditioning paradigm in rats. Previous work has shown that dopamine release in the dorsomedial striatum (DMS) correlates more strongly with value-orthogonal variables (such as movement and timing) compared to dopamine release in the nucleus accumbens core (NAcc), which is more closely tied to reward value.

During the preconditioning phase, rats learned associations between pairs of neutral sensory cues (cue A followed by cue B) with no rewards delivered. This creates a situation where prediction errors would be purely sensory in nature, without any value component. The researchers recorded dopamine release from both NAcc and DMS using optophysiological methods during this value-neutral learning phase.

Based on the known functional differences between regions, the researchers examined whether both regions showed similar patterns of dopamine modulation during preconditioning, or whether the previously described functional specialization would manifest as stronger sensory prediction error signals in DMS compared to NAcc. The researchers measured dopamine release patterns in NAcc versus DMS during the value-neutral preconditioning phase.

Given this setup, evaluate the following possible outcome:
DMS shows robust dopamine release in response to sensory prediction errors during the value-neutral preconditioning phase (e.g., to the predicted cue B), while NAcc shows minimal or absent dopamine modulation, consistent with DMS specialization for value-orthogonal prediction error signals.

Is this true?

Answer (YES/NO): NO